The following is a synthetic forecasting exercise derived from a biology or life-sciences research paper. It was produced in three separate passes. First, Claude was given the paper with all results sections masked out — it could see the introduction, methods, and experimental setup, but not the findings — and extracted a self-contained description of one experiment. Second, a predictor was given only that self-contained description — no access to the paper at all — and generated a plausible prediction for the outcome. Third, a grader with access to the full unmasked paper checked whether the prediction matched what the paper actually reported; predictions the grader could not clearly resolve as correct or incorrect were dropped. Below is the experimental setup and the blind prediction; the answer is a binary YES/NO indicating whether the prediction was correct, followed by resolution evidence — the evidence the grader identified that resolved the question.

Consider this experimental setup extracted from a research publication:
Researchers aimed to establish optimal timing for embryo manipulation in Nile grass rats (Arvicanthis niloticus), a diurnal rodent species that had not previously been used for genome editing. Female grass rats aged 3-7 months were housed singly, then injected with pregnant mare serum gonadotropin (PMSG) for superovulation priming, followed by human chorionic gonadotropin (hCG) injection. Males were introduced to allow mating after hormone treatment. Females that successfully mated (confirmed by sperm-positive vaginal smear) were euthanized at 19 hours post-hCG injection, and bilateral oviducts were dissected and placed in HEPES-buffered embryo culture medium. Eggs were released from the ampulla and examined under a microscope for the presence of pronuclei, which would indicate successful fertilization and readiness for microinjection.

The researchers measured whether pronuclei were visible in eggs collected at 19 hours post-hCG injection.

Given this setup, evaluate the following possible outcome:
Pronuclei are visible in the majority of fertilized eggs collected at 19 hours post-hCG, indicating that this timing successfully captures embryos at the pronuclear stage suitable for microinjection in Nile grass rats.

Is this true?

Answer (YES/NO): NO